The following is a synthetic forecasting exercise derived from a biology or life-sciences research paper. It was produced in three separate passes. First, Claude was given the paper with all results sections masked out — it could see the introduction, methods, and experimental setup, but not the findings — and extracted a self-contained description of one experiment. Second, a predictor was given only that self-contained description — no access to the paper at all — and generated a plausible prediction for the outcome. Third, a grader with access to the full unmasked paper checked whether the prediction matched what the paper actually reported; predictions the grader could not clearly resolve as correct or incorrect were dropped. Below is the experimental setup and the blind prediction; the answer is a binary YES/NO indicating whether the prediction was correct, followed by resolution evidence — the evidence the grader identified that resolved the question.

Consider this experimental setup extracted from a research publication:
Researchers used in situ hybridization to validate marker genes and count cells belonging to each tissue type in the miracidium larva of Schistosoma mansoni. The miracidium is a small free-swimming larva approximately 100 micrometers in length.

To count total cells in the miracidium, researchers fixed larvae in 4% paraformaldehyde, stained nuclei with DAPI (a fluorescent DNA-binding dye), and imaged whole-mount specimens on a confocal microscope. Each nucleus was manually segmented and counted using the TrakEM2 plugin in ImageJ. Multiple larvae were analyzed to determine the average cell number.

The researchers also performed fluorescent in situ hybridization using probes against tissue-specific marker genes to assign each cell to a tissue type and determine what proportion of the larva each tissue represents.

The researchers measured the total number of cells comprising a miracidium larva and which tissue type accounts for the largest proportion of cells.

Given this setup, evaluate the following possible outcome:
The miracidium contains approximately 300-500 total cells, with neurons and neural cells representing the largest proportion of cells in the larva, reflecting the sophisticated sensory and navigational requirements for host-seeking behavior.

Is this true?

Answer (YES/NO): YES